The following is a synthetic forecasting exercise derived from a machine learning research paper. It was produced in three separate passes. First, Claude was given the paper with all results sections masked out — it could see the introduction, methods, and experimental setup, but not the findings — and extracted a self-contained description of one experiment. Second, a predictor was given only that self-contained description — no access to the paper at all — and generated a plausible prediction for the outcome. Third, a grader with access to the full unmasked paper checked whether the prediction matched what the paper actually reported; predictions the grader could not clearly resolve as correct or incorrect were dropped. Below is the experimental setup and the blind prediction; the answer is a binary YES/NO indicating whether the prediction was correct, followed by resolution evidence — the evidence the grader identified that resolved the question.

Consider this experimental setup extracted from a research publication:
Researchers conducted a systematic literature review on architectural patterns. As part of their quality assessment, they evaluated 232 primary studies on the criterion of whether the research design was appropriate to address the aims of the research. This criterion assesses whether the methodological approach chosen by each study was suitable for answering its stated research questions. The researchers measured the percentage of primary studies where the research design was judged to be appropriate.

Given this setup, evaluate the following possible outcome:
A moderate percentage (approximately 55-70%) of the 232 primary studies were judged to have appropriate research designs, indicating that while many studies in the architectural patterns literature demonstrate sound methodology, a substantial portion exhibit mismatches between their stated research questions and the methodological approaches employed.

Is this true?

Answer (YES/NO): NO